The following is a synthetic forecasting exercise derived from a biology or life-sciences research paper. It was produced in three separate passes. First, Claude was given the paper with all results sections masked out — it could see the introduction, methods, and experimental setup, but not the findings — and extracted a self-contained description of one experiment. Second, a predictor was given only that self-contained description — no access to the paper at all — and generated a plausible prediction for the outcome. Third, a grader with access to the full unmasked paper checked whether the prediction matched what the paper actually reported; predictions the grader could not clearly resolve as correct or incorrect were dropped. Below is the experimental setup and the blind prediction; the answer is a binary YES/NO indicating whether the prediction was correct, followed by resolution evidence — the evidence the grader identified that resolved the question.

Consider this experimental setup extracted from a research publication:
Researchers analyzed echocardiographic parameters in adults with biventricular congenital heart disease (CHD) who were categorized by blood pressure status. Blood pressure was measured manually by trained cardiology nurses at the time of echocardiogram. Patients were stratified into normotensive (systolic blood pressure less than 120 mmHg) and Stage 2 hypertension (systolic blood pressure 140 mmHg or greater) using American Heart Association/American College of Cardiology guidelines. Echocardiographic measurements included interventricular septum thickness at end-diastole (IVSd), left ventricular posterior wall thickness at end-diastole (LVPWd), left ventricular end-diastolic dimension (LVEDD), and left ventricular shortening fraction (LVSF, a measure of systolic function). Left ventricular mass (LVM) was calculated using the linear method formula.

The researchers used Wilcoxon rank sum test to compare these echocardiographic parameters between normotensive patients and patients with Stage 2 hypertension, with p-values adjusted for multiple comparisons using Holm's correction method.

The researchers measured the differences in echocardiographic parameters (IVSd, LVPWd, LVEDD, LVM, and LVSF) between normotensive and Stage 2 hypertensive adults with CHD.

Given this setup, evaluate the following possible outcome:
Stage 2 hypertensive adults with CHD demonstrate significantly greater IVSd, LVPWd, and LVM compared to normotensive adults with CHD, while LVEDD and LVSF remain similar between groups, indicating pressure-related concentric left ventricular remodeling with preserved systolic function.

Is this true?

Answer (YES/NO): NO